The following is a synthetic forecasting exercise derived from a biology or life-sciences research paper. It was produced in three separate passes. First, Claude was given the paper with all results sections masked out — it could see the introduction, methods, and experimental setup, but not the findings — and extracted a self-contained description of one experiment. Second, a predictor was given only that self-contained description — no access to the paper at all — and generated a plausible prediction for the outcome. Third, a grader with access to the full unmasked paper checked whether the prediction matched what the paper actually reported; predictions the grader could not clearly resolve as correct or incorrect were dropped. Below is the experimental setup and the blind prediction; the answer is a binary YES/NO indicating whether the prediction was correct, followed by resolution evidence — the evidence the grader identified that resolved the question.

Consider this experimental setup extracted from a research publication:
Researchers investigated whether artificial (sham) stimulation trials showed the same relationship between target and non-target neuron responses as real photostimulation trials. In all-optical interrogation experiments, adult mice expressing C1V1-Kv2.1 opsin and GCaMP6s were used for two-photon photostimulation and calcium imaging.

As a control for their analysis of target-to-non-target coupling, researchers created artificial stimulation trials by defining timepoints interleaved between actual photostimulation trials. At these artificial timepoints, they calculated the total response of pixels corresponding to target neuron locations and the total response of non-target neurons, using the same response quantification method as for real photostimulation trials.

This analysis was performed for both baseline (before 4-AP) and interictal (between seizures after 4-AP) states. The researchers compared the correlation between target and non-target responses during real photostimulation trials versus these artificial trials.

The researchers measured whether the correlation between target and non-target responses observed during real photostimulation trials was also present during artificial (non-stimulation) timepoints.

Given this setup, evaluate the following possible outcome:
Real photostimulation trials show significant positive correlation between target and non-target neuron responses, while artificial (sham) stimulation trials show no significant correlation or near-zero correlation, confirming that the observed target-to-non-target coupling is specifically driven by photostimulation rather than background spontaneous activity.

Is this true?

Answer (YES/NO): NO